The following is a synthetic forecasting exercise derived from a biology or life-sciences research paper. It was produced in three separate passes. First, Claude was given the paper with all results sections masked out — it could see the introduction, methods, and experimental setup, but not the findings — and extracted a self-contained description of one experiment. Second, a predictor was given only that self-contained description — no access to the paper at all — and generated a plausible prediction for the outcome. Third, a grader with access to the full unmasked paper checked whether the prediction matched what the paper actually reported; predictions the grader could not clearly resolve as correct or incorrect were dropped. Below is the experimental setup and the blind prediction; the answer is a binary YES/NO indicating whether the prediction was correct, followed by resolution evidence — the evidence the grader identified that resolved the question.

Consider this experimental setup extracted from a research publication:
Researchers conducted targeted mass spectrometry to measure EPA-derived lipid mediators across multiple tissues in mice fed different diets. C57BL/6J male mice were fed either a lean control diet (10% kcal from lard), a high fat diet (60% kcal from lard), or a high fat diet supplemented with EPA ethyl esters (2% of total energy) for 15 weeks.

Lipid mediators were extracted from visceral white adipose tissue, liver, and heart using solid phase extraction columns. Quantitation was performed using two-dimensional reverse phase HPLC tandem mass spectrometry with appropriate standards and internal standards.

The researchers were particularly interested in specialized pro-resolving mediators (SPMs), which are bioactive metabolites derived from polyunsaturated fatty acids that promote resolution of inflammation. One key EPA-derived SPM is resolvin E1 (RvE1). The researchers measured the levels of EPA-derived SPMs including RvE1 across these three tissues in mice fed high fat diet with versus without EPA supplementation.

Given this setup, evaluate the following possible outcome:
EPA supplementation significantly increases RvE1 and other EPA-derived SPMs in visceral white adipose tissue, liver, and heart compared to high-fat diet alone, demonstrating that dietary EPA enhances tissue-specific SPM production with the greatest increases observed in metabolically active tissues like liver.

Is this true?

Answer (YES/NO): NO